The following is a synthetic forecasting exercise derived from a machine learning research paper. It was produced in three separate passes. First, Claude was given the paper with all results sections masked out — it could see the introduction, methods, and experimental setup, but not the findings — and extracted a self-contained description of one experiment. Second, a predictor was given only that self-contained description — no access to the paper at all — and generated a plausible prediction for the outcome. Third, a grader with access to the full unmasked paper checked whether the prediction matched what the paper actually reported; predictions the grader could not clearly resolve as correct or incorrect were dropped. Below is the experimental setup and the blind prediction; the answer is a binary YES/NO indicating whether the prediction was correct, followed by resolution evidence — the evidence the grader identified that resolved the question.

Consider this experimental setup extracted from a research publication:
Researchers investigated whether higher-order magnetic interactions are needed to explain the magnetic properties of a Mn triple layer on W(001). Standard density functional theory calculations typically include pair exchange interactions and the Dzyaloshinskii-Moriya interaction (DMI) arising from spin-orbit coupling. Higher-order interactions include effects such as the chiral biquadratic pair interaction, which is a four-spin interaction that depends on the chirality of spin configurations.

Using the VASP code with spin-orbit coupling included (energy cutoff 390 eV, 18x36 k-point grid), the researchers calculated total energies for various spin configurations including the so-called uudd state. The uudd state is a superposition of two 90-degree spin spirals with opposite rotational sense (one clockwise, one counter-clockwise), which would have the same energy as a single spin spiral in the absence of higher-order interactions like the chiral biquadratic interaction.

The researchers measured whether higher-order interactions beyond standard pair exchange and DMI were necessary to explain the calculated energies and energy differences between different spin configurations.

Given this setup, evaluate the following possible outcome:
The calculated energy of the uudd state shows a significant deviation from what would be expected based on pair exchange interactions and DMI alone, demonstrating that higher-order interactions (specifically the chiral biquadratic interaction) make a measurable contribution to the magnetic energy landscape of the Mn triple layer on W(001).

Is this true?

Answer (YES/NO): NO